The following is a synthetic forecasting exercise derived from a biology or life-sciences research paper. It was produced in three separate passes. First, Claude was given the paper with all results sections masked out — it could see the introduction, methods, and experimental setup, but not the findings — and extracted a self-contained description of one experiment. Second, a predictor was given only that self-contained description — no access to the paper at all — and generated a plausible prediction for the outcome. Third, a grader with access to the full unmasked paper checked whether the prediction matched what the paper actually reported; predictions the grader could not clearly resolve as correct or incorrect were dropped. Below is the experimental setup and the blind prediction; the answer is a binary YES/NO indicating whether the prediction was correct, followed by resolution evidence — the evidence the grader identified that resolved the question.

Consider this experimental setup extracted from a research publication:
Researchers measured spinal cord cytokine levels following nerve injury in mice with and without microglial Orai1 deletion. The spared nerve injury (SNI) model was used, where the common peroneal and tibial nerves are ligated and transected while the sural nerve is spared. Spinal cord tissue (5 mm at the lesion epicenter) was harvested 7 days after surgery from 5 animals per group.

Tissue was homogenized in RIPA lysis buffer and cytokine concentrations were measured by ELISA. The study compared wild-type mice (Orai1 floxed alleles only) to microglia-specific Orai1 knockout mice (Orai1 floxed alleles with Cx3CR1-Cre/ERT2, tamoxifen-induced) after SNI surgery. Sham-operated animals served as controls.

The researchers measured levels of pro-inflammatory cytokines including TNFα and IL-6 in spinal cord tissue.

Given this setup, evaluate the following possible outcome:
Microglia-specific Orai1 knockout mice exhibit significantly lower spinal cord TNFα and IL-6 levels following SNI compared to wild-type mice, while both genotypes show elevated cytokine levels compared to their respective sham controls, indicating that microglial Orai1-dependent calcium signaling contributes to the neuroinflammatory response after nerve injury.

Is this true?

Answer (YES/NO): NO